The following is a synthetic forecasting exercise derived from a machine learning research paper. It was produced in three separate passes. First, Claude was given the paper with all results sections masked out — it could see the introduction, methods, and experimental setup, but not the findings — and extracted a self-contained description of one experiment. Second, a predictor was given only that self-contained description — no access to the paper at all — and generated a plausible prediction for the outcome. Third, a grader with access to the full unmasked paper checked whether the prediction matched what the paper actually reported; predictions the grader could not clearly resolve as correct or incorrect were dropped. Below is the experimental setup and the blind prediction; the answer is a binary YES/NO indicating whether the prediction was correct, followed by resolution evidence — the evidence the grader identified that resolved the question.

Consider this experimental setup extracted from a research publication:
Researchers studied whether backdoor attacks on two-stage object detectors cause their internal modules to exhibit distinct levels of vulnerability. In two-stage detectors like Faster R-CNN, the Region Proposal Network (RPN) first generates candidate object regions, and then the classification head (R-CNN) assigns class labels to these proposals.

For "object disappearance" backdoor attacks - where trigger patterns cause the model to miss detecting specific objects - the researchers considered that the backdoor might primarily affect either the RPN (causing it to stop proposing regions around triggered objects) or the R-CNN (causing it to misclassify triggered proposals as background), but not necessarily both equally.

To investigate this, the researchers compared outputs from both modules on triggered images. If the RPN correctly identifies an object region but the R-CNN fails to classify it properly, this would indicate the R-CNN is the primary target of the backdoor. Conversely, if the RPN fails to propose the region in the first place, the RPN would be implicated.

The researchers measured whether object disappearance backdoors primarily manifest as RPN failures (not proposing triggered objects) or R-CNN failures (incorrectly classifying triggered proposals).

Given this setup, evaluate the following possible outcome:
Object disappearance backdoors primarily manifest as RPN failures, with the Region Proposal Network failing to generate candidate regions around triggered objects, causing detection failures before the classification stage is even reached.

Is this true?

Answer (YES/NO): NO